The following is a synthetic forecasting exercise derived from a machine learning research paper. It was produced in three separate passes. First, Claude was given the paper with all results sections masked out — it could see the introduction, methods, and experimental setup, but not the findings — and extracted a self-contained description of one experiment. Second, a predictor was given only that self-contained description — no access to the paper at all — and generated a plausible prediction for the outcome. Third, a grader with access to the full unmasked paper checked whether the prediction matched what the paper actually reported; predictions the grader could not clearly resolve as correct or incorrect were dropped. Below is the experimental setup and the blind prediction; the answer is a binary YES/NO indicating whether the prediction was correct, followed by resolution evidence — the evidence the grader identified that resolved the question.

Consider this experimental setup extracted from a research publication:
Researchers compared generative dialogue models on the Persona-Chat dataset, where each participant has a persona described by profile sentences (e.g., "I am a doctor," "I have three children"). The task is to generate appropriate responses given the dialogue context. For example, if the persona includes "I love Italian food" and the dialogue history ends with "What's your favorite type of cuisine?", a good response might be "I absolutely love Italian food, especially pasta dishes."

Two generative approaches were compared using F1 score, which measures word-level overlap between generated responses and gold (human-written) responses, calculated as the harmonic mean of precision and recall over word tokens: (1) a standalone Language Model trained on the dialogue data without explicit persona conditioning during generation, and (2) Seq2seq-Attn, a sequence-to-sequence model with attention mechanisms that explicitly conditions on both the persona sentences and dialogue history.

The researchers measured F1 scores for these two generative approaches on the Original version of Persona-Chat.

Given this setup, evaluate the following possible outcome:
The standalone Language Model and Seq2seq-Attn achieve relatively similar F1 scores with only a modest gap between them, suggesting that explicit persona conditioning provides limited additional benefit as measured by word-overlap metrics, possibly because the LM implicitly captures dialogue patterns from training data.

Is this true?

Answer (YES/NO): YES